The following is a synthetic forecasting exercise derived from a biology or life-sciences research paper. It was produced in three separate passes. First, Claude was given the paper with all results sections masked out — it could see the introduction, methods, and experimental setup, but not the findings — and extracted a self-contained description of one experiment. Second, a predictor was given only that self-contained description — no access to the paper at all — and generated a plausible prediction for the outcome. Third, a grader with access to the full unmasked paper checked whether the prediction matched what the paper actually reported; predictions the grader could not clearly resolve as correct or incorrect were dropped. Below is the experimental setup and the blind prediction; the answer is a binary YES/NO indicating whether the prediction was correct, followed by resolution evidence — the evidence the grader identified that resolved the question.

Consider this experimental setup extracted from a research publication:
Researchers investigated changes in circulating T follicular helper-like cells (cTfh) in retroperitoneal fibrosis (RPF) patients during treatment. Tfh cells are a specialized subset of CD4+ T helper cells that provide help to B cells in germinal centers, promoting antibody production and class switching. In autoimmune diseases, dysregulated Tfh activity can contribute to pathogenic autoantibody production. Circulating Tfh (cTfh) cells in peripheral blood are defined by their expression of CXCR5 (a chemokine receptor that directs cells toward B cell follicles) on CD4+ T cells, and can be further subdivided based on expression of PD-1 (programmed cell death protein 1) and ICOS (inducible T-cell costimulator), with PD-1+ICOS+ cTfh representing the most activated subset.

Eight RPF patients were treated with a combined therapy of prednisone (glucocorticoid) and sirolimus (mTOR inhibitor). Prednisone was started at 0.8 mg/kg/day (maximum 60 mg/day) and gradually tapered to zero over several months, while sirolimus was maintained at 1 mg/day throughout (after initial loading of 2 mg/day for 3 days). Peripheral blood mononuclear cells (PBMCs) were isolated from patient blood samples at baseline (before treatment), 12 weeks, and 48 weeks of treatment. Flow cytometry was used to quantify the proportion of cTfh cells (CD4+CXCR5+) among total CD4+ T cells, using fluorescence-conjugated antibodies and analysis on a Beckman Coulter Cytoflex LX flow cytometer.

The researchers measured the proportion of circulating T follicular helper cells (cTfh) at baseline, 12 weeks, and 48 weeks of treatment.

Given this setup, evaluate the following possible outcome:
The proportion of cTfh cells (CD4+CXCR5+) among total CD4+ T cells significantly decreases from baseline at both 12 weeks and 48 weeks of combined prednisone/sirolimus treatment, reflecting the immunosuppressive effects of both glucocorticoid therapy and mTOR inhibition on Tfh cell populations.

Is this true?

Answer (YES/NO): NO